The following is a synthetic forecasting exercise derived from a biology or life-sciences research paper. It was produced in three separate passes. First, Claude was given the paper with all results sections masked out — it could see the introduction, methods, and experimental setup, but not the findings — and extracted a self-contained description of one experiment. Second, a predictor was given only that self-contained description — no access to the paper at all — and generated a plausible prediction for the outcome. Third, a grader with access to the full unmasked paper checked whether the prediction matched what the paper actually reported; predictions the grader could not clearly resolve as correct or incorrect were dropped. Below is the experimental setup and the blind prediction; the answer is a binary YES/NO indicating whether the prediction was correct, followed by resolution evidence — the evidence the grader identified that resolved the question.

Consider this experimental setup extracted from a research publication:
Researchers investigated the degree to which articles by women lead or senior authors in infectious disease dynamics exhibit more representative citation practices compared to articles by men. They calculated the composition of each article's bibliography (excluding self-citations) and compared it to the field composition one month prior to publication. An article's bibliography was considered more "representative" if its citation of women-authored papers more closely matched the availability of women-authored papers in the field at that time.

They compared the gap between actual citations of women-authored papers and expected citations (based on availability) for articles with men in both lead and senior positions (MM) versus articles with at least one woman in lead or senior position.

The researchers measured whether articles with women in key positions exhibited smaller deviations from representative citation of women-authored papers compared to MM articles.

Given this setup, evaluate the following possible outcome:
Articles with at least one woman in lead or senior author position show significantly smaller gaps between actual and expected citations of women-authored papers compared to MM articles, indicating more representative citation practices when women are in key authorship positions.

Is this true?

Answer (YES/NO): YES